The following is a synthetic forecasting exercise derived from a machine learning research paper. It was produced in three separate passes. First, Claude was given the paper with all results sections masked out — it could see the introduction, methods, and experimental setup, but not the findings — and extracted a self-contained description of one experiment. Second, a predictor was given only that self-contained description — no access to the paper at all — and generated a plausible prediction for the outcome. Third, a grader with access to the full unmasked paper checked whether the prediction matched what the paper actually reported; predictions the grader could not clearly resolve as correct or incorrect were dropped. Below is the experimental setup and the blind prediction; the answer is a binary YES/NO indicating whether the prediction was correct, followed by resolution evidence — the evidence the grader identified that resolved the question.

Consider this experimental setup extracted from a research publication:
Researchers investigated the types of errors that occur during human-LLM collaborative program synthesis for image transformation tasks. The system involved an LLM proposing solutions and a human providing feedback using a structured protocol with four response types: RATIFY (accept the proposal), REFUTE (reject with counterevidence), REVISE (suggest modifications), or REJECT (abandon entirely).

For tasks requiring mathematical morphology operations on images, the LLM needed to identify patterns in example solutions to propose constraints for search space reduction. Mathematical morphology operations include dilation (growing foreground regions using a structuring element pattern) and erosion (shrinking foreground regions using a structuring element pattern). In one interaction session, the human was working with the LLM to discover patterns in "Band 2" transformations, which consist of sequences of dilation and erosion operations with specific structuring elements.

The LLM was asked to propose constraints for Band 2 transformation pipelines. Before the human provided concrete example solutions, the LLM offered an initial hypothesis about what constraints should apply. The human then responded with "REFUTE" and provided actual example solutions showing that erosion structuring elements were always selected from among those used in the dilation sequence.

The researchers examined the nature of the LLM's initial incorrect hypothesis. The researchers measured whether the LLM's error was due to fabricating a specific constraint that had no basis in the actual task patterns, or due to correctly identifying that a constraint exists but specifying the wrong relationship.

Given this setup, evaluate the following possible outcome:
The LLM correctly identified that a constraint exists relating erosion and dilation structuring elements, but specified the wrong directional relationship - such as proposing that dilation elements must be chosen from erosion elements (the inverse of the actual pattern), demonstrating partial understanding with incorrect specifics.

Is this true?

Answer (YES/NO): NO